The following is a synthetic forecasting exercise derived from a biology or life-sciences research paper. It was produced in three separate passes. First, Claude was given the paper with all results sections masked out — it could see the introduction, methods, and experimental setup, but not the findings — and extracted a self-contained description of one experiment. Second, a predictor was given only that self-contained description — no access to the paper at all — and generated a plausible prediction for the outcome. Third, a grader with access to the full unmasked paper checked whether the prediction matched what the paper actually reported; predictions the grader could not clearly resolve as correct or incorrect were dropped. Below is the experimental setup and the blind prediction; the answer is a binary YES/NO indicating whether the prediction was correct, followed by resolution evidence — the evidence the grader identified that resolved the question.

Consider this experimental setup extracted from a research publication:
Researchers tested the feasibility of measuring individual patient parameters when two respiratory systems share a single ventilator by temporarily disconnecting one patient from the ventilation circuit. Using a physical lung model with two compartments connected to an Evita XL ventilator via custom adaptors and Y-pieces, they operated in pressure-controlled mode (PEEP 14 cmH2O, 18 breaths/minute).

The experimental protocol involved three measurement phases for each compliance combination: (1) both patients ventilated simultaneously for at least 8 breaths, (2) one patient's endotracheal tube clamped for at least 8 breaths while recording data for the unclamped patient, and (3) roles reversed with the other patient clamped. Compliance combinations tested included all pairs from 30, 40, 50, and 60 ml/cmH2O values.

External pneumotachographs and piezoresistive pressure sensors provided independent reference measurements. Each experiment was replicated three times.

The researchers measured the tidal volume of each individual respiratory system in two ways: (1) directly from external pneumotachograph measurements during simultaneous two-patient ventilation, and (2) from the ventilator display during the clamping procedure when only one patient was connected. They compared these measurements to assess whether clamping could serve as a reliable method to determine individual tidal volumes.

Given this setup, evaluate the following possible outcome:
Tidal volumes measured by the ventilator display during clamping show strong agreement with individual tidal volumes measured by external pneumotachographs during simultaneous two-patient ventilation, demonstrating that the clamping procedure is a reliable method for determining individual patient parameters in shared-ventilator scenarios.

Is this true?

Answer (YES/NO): YES